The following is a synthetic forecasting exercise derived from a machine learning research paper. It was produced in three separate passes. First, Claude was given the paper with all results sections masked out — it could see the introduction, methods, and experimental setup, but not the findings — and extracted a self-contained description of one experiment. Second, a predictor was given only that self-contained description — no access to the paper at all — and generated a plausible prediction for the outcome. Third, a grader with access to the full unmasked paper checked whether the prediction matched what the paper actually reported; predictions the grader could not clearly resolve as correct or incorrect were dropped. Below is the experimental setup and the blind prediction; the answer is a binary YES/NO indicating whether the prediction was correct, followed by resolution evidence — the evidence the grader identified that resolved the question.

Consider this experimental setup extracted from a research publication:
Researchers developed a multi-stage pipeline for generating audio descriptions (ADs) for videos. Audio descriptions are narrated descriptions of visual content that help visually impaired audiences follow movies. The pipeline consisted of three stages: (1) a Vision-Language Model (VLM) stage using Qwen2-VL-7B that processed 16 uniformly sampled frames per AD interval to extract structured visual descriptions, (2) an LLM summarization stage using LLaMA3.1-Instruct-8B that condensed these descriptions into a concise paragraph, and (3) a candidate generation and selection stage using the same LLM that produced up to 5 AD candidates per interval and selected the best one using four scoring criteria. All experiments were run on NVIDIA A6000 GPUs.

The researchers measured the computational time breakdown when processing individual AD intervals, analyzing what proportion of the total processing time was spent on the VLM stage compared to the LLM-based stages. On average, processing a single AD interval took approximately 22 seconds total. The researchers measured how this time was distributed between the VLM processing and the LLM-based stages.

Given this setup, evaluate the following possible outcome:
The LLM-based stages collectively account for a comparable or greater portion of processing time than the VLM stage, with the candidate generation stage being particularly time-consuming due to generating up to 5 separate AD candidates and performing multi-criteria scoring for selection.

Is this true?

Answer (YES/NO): NO